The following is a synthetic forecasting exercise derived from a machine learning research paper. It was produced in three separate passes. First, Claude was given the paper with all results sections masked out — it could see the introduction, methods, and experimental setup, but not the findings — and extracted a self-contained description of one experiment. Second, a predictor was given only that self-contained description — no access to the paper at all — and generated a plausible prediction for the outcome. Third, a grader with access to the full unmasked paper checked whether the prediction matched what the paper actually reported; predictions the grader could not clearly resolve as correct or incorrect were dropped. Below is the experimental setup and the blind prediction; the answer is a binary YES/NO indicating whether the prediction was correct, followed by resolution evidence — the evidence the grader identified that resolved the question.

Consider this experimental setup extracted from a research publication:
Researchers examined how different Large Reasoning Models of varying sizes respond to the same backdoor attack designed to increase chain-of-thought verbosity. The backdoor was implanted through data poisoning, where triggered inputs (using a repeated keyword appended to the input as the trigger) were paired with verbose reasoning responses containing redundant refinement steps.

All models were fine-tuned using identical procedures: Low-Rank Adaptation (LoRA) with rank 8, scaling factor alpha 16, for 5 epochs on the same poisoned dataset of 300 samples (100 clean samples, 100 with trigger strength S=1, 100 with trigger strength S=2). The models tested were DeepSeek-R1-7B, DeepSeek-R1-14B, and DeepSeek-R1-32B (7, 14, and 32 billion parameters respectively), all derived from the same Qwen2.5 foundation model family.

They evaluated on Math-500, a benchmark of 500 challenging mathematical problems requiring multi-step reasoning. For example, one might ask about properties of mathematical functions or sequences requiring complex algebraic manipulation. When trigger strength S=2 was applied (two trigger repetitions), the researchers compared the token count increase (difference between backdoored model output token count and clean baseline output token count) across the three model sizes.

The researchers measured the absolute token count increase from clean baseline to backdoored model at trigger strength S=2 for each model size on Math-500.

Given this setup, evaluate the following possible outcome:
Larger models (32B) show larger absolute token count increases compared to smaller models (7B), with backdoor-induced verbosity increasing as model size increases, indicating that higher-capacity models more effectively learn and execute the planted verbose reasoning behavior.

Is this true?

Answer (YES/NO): NO